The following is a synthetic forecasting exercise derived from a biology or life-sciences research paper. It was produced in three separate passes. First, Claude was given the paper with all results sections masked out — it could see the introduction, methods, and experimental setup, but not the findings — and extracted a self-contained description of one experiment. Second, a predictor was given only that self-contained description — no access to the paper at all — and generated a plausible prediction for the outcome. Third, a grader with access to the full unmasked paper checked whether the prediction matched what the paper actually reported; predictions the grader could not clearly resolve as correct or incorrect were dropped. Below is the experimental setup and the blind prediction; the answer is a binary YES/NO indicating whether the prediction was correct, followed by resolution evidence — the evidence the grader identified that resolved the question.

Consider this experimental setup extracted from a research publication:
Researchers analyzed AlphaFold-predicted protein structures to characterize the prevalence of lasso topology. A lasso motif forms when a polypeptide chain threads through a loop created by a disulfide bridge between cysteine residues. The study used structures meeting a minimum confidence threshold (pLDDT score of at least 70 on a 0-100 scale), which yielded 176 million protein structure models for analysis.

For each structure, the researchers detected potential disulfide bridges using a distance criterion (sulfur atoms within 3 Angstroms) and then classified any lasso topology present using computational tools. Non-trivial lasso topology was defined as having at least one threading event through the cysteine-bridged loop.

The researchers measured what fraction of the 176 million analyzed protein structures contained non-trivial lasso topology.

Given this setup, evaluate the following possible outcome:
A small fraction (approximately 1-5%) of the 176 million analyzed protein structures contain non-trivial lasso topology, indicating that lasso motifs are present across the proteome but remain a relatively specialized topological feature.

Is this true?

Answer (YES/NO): YES